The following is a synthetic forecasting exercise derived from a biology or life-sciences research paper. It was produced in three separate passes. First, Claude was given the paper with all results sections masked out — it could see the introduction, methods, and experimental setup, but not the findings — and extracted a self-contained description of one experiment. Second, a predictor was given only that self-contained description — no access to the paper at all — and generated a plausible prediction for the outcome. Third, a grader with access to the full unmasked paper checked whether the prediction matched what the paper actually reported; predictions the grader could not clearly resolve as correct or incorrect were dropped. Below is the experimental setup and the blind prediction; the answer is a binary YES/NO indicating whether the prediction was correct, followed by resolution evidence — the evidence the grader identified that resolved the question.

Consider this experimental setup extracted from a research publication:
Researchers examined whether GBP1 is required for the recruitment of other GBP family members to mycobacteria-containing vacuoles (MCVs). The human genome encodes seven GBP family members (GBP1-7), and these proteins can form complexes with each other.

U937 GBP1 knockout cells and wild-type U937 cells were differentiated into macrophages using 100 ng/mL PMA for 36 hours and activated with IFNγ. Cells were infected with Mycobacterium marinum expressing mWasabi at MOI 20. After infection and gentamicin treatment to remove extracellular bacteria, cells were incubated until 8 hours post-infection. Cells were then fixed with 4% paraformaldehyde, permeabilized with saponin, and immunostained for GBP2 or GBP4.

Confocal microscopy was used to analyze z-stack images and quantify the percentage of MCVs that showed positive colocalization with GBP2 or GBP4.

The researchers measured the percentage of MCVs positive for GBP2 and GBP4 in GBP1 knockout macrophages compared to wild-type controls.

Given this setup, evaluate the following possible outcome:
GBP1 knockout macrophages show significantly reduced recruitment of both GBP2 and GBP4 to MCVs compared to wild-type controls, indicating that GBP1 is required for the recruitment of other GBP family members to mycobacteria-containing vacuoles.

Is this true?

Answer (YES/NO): NO